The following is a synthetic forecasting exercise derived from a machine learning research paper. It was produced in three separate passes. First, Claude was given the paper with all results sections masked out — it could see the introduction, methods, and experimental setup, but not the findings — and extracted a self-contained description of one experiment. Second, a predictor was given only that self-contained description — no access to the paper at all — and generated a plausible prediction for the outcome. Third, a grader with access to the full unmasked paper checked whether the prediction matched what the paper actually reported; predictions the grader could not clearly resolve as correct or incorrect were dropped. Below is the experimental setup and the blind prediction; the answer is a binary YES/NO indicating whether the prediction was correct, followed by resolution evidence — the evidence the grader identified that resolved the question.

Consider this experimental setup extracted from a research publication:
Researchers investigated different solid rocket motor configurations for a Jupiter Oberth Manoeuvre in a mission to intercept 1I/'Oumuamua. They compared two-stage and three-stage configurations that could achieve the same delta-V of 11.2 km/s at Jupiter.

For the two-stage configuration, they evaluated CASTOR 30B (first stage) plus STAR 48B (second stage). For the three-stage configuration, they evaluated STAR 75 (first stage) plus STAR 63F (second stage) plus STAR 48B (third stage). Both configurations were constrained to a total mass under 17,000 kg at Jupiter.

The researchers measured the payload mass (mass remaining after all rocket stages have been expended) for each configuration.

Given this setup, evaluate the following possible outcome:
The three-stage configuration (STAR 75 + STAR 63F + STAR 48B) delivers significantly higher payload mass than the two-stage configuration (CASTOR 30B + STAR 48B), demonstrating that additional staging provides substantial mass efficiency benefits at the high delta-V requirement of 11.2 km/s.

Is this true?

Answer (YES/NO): NO